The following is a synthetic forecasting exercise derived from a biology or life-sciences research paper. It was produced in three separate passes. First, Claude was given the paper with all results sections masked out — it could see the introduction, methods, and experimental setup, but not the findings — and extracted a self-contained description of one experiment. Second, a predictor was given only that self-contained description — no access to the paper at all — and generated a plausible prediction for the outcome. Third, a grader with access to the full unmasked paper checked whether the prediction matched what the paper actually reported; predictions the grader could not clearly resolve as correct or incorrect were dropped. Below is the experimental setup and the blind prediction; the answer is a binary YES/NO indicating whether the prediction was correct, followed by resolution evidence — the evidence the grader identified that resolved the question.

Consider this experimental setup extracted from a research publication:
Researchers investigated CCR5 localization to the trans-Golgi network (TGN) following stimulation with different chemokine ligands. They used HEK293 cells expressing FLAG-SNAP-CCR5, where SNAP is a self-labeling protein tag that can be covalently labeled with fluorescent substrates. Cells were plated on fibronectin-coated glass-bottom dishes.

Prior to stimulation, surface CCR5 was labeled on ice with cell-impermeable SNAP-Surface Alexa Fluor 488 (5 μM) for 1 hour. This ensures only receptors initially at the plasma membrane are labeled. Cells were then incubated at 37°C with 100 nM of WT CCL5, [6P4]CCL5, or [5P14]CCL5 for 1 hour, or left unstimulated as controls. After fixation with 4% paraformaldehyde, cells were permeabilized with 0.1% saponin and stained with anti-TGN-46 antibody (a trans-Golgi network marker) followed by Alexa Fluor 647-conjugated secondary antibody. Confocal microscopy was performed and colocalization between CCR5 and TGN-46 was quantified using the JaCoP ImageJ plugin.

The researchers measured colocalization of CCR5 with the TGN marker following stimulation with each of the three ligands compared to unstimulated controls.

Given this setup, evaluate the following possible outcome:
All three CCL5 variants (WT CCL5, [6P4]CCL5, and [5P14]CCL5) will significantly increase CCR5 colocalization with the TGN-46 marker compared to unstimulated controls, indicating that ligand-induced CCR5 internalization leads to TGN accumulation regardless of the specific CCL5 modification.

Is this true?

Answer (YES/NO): NO